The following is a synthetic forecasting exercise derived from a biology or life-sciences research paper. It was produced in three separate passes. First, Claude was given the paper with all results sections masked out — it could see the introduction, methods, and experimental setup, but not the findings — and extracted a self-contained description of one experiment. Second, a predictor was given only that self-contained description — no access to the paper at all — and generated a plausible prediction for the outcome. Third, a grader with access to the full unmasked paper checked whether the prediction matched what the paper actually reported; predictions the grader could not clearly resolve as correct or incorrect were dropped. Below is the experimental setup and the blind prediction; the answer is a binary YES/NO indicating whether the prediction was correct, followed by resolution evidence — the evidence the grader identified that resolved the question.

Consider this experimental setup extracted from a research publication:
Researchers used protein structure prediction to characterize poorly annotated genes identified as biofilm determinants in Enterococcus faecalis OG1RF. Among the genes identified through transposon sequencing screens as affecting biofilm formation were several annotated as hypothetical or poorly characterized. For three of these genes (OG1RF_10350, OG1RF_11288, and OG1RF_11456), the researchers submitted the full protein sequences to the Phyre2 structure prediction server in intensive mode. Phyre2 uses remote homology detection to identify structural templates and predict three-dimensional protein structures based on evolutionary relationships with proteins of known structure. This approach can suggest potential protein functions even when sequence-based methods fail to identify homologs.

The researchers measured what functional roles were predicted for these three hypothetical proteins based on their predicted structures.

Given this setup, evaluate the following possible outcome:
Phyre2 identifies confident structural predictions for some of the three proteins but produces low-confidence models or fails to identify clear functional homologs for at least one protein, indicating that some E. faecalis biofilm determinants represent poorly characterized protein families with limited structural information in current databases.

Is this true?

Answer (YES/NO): NO